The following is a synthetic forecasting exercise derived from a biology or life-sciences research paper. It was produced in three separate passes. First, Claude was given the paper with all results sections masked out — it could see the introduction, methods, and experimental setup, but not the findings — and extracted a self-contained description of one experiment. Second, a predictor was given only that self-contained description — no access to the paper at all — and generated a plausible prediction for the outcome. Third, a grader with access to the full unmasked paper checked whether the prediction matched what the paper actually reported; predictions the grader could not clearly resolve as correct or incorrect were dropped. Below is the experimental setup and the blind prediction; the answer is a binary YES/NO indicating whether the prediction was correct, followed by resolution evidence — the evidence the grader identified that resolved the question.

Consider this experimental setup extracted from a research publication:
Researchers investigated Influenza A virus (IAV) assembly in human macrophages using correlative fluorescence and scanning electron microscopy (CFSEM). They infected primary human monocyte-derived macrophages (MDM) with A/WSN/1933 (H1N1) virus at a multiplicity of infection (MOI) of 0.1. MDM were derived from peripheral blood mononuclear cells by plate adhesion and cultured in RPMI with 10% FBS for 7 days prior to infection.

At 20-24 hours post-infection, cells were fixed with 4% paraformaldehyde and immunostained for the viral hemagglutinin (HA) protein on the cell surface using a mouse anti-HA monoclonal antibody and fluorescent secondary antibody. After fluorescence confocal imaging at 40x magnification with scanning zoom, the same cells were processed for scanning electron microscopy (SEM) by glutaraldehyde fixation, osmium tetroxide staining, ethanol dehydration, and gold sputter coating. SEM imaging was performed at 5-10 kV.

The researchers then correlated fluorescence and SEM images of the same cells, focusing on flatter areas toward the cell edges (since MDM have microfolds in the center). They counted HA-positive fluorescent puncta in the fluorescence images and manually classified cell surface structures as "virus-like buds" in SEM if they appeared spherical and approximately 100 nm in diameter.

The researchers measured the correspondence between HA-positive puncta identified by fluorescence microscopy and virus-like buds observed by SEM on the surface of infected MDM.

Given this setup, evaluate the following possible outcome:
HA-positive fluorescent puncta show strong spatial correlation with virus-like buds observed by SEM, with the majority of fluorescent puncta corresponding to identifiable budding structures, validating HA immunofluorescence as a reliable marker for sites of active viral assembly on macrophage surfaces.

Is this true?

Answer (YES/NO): NO